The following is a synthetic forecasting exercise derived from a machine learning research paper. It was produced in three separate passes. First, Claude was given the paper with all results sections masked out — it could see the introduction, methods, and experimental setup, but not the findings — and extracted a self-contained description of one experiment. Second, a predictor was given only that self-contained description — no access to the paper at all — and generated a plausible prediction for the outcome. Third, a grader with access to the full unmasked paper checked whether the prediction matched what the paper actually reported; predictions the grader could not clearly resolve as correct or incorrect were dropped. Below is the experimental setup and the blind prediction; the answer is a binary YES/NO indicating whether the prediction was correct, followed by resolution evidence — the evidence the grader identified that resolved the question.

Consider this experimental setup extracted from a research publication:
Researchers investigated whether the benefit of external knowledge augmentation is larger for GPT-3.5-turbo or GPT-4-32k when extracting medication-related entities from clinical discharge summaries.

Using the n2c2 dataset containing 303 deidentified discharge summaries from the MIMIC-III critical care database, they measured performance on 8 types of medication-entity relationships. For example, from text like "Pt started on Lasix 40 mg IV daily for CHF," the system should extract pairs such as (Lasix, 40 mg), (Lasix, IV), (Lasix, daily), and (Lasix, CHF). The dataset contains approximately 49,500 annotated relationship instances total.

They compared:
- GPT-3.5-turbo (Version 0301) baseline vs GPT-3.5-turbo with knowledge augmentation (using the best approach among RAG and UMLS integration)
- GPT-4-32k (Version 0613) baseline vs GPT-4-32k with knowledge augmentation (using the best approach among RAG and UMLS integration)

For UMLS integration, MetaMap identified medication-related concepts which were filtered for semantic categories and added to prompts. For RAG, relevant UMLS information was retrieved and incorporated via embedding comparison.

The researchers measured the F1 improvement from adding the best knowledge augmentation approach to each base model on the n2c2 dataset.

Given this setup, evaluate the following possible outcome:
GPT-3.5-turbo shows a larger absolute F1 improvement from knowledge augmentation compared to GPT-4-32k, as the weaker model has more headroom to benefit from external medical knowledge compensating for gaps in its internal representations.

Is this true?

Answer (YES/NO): NO